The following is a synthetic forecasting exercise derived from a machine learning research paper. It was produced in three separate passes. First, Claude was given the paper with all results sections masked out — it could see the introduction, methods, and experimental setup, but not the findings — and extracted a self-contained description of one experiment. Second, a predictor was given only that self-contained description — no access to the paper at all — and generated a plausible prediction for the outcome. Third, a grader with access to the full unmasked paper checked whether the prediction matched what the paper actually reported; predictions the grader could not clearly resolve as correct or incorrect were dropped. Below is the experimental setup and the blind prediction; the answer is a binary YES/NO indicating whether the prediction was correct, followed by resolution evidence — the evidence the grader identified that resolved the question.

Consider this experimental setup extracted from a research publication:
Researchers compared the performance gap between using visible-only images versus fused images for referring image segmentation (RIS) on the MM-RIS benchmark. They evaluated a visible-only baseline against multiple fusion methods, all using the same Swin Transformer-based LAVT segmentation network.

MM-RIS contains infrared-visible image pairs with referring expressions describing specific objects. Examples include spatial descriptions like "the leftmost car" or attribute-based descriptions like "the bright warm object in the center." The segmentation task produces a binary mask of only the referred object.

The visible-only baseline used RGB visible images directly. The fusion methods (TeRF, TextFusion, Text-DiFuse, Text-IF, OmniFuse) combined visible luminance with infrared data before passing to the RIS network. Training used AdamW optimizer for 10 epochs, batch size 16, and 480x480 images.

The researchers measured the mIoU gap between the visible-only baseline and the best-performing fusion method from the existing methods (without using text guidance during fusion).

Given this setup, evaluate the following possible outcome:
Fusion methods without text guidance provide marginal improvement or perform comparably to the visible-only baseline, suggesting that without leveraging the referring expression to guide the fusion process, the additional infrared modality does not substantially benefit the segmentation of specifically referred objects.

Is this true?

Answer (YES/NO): NO